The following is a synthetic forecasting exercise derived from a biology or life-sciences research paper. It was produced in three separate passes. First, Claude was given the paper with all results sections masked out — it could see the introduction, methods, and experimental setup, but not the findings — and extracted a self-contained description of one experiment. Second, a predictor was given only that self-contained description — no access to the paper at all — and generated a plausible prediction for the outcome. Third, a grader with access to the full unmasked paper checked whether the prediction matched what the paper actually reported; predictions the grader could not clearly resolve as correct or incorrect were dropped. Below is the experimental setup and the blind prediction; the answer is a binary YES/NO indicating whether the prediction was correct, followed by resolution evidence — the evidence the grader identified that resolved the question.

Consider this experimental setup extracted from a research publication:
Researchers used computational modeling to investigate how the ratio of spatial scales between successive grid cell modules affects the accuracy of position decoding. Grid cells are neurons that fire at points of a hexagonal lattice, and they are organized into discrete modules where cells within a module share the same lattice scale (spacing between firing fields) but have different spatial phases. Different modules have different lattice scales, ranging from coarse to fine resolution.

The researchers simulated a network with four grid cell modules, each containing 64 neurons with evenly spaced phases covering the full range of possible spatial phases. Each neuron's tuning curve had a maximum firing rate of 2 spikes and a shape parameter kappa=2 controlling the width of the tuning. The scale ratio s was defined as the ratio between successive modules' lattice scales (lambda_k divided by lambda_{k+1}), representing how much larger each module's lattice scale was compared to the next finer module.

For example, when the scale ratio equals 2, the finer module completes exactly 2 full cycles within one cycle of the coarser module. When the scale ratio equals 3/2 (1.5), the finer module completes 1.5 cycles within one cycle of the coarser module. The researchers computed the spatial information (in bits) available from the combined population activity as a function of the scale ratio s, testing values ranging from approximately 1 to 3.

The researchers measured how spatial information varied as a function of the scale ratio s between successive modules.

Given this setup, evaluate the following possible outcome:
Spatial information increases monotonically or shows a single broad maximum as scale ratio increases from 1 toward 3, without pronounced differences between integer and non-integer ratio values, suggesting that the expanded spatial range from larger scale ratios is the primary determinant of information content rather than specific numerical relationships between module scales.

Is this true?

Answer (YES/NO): NO